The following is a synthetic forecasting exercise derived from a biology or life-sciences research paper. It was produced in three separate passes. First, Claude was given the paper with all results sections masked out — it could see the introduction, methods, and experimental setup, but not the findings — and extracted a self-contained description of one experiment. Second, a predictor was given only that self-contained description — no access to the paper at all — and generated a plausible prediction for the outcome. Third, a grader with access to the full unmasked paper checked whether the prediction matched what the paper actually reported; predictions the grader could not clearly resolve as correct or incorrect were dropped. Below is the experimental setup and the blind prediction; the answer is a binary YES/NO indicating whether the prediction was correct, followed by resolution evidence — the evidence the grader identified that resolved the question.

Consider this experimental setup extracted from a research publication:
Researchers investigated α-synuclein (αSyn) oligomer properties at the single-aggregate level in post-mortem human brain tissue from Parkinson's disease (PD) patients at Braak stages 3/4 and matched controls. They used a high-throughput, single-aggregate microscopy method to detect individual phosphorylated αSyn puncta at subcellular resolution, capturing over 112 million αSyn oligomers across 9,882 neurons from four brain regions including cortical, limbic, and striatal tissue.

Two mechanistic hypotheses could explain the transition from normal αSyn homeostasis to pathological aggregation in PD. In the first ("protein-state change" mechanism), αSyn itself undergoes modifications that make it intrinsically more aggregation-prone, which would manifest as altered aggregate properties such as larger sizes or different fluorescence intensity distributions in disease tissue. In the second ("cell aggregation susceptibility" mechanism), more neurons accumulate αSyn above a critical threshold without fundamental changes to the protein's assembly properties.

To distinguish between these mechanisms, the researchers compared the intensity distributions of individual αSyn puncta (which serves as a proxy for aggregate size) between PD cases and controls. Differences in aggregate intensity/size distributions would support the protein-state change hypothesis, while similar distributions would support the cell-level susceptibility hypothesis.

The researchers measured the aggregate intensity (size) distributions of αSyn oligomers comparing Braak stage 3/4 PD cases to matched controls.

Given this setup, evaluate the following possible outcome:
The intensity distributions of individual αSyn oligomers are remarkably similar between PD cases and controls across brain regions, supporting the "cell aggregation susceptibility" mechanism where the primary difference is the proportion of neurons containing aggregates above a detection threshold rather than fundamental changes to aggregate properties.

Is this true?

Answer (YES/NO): YES